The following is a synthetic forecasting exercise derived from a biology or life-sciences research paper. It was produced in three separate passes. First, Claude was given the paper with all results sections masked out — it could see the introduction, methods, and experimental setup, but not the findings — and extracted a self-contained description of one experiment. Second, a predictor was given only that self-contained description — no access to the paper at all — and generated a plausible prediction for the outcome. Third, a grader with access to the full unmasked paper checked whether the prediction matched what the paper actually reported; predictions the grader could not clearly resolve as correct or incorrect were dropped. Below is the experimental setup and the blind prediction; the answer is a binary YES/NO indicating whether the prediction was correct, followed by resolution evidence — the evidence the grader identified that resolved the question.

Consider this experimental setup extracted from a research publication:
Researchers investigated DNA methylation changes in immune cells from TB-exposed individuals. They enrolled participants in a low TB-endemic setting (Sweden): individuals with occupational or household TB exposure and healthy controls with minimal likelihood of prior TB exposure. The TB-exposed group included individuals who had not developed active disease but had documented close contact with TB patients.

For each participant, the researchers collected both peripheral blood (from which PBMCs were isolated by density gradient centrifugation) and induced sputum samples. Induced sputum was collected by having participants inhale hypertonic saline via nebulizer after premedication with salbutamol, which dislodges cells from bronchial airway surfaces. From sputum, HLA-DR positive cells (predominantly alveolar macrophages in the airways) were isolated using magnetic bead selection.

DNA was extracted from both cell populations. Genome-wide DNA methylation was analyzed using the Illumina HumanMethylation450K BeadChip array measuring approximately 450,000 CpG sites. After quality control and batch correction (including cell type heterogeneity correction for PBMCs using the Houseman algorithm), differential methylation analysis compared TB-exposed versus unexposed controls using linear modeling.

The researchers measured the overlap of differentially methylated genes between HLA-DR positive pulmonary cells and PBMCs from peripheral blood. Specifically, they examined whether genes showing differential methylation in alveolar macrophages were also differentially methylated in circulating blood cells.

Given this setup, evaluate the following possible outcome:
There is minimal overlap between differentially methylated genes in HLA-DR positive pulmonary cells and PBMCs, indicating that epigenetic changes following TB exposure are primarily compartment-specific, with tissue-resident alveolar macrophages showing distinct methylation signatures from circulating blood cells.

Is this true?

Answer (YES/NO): NO